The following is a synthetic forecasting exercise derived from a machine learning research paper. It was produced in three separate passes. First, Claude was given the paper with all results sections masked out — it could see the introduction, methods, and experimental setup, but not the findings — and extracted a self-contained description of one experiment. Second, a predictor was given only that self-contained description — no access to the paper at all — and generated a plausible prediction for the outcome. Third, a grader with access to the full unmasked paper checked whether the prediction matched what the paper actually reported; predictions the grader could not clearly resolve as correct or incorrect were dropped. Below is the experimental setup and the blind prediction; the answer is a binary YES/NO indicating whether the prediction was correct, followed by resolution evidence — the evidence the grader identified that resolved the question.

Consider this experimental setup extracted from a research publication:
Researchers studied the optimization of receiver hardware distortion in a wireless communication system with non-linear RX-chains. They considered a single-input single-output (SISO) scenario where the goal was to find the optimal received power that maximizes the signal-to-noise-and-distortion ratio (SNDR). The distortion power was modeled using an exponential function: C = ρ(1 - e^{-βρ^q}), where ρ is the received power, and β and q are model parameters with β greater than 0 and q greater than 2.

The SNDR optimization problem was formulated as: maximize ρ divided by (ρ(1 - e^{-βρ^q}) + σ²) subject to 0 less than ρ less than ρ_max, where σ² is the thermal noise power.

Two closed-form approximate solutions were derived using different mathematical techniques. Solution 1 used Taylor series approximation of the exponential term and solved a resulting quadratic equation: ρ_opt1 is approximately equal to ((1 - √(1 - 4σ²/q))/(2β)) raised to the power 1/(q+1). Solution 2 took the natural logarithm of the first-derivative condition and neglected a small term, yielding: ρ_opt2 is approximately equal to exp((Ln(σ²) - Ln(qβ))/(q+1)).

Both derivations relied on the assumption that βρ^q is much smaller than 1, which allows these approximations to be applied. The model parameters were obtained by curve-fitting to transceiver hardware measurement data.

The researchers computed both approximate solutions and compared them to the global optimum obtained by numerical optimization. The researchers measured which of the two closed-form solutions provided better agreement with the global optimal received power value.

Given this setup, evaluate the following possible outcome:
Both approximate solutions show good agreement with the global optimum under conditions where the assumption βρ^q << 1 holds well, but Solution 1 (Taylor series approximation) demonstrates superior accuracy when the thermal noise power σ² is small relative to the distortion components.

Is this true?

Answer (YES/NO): NO